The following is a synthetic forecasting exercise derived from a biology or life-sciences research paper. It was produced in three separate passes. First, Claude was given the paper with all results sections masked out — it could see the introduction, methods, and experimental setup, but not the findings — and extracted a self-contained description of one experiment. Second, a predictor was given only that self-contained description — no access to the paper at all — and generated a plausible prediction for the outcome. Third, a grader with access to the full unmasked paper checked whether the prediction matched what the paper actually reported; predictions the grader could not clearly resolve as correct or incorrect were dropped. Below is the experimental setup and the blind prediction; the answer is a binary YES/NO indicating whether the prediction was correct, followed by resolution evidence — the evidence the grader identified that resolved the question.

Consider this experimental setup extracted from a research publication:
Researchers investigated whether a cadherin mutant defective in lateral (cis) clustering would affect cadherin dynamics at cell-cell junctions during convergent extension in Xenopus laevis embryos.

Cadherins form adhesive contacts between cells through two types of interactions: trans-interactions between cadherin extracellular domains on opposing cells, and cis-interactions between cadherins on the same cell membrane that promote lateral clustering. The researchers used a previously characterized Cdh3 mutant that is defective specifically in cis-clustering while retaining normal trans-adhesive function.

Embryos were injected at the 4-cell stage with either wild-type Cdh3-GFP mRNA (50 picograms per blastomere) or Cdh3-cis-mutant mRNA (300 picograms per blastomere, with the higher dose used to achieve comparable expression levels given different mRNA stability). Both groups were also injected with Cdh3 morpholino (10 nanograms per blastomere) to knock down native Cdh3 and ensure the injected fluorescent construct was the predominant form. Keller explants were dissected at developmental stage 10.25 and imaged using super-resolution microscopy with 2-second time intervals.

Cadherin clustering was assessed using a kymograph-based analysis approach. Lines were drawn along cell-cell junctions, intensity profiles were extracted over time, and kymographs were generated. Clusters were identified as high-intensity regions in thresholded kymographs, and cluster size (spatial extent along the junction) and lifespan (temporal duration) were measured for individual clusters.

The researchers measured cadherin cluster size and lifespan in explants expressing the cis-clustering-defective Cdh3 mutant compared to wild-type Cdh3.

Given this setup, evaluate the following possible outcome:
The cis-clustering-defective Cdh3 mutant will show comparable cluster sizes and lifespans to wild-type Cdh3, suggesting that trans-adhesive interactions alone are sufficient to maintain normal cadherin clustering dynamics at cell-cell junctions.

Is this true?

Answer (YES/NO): NO